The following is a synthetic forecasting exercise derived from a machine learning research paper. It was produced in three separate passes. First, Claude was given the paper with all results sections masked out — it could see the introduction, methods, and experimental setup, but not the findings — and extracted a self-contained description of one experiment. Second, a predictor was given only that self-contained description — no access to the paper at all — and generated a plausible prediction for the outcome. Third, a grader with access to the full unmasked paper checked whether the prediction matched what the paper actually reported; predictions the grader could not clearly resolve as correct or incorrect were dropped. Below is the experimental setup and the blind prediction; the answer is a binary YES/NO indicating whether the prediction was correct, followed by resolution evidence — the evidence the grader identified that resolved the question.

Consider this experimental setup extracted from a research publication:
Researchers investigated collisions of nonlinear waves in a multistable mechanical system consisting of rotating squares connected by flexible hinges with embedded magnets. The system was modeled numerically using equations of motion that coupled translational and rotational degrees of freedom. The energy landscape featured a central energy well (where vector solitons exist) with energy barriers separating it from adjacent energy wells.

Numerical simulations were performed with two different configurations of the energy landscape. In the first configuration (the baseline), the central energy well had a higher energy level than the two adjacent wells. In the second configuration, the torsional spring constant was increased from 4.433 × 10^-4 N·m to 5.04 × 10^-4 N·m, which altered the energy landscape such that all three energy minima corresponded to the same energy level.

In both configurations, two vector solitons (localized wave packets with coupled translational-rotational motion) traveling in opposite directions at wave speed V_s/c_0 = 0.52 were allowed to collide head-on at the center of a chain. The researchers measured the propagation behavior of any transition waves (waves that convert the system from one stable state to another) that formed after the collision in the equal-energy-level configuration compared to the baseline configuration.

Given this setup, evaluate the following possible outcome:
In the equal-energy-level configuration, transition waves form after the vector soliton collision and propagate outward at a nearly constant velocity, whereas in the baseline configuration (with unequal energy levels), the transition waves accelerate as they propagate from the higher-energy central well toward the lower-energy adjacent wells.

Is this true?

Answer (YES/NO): NO